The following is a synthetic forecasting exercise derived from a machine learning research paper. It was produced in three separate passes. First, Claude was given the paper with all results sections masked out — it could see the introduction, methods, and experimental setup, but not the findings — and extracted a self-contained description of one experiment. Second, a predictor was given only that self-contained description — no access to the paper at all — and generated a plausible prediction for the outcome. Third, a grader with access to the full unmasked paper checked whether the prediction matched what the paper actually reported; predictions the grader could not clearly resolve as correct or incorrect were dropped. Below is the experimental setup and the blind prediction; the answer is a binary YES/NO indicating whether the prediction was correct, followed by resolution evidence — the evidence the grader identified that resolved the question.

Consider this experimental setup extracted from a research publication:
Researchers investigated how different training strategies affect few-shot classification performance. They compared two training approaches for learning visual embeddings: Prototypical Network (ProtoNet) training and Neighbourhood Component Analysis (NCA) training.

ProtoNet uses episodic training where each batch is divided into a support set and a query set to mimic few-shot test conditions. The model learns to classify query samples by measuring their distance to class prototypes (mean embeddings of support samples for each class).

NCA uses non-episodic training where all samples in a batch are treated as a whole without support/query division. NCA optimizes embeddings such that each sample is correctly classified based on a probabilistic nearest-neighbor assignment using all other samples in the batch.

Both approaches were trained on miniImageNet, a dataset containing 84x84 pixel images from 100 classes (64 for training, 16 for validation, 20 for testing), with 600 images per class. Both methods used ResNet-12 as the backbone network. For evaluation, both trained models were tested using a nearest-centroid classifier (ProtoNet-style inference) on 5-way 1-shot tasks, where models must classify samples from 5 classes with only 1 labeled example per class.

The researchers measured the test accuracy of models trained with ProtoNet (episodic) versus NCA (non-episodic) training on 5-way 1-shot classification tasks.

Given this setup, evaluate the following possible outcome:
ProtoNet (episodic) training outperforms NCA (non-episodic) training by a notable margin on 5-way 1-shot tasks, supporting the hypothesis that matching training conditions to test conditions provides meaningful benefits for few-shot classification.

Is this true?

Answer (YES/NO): NO